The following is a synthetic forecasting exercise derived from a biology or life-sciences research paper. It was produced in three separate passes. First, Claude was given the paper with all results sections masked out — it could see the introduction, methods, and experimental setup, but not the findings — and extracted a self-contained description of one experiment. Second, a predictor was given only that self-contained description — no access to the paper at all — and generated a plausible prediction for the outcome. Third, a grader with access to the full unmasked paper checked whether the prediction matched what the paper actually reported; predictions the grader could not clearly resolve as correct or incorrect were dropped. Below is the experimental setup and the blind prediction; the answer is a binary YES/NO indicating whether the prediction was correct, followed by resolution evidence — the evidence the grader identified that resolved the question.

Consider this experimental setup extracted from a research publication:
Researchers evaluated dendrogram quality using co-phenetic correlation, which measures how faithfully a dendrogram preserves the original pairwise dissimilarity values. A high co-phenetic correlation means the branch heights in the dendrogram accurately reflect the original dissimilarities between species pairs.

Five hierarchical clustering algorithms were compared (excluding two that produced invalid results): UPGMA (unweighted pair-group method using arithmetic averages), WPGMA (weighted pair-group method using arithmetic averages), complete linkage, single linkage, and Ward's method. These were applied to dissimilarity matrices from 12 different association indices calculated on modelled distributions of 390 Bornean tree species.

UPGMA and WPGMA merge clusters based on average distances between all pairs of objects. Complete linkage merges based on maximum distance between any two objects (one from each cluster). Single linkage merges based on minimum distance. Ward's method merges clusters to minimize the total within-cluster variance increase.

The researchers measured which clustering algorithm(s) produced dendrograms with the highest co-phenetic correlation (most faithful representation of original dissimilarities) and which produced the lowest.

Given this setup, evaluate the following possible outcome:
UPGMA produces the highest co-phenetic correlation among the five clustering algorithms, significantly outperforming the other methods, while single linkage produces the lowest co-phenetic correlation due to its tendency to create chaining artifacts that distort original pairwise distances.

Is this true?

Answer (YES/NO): NO